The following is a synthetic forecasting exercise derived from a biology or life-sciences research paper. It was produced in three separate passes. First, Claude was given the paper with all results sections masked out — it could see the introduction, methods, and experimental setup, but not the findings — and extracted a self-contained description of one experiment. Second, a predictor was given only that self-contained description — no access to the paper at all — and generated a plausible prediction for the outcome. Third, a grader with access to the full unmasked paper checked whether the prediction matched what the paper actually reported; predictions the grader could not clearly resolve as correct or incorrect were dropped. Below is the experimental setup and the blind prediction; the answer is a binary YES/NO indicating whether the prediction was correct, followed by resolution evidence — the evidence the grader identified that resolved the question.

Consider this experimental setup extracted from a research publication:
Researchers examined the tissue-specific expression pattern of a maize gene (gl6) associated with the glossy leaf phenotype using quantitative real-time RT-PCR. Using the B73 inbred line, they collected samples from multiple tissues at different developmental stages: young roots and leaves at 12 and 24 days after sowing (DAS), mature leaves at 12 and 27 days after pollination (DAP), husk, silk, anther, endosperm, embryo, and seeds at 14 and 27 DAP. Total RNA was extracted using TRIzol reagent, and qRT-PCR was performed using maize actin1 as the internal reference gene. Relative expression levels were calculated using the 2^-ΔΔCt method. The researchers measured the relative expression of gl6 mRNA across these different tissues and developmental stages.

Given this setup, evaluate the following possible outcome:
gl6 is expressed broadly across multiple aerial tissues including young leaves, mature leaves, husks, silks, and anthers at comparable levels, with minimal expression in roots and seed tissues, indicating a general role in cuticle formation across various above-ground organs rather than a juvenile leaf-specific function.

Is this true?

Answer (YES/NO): NO